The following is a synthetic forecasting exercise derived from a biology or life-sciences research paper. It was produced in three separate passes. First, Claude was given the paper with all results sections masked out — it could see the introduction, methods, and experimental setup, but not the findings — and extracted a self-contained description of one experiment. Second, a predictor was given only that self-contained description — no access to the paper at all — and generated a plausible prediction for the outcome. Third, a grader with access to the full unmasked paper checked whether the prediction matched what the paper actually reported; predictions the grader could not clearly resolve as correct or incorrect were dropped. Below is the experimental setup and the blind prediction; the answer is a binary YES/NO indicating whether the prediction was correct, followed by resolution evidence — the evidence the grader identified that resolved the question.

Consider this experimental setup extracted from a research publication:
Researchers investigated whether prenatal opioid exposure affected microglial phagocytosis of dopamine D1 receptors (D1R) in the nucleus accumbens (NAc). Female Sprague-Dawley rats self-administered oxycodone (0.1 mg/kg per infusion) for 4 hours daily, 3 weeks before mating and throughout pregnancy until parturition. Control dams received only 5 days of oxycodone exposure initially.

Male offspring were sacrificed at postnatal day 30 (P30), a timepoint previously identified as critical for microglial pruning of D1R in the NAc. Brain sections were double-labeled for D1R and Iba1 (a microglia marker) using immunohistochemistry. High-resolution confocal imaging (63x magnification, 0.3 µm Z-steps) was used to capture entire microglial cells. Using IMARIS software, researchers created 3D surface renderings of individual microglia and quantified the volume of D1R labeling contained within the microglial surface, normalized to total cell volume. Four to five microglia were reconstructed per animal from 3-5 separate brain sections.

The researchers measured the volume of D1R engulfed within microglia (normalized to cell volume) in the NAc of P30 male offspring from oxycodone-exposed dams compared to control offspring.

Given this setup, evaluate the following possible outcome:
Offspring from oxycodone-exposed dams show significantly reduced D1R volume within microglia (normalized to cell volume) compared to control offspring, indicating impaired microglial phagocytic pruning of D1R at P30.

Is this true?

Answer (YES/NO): YES